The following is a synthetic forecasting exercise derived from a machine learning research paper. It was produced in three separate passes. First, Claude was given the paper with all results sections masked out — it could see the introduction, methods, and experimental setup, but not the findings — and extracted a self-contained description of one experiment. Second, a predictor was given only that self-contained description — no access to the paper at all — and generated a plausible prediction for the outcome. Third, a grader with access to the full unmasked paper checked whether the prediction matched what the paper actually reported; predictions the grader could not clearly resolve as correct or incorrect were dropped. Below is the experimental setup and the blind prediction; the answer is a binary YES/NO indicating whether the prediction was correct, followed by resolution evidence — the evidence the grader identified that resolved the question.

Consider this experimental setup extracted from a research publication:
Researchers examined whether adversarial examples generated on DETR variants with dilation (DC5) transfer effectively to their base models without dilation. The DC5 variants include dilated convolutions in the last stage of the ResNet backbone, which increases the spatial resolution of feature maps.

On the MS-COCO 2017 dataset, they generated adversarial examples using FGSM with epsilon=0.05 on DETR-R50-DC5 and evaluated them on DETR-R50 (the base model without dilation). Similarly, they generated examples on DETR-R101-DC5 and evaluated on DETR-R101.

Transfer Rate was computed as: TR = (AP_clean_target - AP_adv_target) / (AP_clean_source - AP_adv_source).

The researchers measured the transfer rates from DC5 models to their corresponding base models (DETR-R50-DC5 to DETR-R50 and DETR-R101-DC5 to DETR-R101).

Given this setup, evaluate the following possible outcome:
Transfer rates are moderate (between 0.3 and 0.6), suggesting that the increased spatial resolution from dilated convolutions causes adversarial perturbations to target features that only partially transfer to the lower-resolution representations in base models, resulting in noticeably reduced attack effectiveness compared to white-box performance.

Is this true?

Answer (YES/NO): NO